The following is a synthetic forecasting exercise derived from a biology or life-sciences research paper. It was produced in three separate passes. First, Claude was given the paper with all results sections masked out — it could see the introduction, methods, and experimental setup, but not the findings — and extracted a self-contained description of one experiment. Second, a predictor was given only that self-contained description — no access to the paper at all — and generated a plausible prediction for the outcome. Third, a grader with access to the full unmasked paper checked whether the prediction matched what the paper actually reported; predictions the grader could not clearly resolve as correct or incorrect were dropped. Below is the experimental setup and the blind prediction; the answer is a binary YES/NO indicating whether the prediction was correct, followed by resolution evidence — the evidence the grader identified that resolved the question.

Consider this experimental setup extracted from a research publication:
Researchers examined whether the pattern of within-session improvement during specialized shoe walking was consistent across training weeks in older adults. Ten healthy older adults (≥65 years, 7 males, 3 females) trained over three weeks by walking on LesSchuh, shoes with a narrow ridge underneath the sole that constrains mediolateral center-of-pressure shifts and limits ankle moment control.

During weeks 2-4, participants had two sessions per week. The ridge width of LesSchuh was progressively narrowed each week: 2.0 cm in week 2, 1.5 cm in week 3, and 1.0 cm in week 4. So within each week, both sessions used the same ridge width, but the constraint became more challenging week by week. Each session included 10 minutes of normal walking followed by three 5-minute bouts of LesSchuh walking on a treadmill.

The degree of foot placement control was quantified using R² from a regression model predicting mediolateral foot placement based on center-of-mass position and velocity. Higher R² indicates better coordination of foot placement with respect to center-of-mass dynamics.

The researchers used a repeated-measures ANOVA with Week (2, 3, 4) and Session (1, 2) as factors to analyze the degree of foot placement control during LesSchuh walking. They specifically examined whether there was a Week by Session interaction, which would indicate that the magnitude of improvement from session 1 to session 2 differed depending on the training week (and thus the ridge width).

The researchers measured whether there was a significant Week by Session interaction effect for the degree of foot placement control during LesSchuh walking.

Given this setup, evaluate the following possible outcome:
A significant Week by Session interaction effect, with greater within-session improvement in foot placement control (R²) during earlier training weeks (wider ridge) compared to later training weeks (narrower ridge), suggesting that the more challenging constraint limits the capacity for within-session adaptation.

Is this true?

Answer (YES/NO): NO